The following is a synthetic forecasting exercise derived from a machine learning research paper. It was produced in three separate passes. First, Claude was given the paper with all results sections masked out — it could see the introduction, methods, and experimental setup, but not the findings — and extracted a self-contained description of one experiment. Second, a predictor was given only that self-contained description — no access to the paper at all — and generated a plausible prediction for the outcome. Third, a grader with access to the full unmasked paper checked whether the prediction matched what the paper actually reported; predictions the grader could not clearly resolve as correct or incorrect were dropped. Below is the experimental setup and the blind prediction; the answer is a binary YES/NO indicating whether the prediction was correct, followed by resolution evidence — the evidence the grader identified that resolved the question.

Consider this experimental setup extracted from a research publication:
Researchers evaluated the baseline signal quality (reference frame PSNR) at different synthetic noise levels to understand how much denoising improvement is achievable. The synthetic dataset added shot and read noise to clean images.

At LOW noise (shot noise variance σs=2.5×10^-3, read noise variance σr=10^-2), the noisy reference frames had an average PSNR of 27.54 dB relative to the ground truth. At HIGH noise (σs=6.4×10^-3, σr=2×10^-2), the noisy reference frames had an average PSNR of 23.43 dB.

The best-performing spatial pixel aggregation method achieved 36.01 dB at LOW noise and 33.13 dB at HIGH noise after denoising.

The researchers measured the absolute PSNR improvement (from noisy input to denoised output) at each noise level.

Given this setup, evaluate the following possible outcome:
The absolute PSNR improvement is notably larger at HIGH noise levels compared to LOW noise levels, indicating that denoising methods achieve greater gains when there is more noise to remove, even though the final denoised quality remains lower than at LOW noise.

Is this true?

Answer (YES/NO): YES